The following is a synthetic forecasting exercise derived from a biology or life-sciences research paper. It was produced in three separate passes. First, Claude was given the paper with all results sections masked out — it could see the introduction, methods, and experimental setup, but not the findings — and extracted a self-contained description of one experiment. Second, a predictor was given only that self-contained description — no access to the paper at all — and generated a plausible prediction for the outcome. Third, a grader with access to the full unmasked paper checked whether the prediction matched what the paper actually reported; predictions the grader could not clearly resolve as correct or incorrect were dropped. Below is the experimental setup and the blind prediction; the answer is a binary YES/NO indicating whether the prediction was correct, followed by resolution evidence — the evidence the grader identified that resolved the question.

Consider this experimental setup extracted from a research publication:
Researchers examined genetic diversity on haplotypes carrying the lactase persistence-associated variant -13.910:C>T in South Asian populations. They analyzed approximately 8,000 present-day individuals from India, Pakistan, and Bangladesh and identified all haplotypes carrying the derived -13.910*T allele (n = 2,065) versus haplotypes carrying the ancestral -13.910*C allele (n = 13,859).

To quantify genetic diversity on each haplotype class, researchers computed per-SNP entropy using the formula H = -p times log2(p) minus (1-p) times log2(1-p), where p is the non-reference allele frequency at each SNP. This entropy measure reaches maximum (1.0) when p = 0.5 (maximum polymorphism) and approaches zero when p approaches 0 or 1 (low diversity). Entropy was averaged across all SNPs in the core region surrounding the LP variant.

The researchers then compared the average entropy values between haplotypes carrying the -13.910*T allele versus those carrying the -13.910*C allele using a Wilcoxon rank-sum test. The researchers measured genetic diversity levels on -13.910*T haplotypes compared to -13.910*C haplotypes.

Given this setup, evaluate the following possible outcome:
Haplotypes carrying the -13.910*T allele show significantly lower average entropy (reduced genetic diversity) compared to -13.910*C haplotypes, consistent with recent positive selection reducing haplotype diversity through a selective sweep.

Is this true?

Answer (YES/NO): YES